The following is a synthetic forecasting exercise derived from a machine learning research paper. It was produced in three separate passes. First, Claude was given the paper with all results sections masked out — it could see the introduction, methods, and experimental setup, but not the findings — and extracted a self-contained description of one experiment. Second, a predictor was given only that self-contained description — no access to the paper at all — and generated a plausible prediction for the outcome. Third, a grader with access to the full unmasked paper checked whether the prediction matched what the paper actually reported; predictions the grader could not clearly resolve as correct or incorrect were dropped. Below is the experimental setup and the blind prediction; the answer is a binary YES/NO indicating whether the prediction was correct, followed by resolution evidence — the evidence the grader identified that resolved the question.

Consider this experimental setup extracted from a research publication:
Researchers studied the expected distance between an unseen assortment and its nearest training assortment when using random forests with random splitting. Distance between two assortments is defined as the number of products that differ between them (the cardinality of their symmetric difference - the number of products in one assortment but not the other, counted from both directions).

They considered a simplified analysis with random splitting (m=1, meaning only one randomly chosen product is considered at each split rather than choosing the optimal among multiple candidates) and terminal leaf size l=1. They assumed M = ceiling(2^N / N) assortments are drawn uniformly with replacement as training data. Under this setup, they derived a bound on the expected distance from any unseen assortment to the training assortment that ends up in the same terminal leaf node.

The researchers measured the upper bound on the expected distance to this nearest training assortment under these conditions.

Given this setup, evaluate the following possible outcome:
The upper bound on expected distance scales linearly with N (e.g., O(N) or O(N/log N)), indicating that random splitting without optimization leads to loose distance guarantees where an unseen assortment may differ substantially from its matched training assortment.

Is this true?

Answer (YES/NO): NO